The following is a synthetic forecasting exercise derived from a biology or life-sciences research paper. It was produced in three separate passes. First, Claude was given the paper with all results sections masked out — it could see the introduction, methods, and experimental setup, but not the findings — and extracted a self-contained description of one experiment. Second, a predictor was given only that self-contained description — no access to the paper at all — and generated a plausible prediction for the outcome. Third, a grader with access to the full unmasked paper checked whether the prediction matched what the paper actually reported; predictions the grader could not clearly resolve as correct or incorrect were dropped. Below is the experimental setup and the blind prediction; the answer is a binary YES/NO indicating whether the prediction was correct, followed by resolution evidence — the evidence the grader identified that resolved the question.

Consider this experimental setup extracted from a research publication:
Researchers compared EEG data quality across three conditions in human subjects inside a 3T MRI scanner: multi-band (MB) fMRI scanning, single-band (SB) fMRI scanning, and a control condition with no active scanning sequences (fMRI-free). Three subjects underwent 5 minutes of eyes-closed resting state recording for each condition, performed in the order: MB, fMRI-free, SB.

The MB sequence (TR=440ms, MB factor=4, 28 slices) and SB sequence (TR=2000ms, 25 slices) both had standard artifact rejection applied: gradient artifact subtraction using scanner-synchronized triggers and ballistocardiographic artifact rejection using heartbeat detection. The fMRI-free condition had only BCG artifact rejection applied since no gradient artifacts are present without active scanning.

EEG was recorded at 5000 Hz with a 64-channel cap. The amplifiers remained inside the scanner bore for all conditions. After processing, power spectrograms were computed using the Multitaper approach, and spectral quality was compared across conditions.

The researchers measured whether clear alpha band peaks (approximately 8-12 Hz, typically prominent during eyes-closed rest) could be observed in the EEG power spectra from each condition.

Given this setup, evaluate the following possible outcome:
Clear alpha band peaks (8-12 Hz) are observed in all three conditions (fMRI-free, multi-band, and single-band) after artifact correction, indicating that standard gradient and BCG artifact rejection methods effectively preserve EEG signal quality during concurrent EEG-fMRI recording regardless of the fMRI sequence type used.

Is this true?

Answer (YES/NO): YES